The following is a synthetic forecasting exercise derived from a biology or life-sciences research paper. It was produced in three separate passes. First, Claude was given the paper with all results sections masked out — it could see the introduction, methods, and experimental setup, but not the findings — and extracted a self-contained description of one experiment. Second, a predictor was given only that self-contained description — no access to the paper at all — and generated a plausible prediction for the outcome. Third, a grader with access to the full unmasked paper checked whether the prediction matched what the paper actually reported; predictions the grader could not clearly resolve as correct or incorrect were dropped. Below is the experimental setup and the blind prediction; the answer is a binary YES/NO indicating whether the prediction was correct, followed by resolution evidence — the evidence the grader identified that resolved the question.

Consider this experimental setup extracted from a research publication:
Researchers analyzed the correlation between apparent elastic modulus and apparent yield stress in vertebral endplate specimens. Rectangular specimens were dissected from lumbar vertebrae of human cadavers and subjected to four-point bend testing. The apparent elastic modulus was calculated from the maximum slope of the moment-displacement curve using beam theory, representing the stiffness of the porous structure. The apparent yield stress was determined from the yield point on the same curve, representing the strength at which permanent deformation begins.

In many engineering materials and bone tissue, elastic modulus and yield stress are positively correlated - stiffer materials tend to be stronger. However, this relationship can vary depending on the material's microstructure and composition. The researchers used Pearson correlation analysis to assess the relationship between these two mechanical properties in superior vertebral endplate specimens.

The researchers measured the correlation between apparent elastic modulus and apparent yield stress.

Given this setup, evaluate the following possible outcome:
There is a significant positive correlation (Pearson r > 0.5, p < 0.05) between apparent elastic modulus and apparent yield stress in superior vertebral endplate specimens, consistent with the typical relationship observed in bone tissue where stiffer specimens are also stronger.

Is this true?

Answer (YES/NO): YES